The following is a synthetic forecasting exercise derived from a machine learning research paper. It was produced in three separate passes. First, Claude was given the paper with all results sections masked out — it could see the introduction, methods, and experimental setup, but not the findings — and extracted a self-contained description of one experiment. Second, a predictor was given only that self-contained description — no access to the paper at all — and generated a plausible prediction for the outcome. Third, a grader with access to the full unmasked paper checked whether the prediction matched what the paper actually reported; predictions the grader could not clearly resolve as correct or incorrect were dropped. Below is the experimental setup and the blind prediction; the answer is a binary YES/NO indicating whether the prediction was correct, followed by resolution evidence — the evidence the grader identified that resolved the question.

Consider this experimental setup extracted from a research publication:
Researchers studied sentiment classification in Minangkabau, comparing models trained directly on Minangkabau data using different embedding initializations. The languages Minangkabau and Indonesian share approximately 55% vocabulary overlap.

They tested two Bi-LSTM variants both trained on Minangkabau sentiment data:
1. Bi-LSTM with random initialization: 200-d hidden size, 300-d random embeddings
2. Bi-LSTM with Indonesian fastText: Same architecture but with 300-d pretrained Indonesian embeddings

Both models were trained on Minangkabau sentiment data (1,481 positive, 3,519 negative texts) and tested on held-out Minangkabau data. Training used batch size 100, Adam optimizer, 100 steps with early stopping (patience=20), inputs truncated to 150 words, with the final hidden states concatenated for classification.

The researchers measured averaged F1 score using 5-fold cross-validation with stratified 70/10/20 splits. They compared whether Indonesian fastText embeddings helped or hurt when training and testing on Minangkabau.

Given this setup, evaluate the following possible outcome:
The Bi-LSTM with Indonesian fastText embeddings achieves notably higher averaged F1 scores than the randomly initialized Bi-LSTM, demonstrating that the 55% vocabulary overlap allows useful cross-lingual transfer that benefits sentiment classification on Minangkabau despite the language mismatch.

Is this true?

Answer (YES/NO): NO